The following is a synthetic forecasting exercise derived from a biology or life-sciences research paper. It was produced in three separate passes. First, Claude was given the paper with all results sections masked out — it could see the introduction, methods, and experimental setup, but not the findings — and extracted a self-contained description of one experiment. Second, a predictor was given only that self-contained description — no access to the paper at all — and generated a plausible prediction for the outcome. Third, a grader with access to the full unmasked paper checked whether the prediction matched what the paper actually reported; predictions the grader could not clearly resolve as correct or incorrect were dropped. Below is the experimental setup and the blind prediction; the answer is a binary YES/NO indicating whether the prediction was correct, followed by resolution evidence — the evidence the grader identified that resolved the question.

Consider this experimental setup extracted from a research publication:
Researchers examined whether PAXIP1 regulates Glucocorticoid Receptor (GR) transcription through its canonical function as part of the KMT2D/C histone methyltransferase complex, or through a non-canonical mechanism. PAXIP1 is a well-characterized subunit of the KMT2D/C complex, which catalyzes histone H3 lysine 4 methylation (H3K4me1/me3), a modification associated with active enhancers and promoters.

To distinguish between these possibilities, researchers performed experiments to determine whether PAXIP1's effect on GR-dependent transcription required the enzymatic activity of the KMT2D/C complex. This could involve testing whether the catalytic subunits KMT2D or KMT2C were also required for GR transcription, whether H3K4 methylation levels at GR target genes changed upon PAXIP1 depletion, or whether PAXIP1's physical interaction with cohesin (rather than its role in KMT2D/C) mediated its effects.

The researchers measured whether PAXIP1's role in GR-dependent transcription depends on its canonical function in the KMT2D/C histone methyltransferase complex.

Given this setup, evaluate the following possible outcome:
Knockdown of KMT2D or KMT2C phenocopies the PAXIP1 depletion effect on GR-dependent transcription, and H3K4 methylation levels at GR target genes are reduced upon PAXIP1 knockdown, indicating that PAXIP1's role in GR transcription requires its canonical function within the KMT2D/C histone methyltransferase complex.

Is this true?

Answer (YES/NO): NO